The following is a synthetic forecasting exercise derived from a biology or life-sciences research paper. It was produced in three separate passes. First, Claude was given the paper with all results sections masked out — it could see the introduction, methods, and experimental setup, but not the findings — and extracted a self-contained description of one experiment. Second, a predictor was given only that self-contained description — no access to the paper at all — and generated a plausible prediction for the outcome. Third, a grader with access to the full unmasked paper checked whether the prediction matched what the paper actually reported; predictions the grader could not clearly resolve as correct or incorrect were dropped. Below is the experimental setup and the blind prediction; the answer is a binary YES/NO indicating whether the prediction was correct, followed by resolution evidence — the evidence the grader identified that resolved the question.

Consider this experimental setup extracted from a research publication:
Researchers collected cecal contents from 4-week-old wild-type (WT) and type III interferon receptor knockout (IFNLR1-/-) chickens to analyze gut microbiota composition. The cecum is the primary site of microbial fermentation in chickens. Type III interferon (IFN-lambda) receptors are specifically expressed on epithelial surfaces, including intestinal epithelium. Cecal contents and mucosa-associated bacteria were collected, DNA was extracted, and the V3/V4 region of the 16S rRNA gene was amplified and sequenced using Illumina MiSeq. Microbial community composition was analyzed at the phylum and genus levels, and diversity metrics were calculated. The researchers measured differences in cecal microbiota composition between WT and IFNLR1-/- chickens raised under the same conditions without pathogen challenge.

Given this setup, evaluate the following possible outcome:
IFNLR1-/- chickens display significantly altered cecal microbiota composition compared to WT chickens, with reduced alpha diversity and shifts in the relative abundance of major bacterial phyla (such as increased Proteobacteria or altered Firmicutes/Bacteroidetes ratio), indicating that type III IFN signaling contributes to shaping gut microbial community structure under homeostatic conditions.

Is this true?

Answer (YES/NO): NO